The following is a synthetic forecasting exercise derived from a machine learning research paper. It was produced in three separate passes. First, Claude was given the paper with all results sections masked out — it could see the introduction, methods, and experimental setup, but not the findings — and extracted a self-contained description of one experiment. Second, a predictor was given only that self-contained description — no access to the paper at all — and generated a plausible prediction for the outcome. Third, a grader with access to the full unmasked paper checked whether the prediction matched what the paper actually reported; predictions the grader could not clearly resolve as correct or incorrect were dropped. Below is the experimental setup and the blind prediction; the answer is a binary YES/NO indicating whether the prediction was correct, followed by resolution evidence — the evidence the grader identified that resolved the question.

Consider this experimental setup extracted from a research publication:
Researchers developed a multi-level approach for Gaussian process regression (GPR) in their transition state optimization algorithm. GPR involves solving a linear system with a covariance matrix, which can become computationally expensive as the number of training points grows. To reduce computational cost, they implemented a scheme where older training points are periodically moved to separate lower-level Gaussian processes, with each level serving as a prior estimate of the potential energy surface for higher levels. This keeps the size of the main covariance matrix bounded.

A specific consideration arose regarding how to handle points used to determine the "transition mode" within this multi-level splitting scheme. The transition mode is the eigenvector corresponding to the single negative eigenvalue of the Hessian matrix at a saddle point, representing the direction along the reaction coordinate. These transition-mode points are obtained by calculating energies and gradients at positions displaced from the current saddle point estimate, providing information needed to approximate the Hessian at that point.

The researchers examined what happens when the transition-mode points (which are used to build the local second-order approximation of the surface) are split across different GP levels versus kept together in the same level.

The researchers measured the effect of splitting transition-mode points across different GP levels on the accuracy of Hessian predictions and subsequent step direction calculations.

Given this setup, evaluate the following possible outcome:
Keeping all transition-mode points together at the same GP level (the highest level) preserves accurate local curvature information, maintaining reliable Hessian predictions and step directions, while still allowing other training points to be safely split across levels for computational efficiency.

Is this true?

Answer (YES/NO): YES